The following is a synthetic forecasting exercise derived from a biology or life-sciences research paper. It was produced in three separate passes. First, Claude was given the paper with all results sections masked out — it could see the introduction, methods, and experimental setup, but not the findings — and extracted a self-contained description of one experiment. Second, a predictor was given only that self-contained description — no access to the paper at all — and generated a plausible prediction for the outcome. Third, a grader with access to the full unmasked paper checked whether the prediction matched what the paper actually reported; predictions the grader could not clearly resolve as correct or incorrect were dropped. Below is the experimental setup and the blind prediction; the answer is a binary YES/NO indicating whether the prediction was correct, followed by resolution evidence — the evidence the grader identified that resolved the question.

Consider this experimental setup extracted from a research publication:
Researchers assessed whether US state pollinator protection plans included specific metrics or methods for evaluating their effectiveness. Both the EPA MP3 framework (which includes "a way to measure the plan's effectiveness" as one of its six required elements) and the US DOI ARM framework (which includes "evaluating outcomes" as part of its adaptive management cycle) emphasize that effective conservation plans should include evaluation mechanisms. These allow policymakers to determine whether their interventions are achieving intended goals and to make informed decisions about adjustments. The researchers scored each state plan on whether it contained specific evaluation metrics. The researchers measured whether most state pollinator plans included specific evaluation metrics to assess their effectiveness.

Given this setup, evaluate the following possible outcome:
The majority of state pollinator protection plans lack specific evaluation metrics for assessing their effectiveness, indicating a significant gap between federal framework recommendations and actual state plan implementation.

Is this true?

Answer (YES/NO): YES